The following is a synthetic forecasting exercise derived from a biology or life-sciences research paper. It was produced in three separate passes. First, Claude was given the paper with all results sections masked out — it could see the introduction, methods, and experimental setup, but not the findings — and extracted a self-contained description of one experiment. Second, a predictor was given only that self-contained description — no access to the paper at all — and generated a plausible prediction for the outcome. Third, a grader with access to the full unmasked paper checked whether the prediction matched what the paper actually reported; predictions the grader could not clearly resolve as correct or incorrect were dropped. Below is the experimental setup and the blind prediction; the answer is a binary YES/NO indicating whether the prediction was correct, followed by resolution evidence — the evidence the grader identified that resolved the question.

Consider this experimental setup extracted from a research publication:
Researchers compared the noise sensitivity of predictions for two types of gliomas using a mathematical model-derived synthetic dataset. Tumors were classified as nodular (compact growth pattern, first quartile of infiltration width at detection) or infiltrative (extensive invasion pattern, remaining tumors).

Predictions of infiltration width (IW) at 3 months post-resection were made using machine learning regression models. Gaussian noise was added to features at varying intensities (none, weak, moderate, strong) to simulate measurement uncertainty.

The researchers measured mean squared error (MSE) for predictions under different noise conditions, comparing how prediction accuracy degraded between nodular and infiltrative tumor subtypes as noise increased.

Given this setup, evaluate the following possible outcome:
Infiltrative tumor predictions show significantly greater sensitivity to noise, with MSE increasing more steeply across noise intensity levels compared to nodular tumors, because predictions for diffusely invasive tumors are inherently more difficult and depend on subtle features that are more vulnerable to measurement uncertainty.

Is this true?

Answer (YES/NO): NO